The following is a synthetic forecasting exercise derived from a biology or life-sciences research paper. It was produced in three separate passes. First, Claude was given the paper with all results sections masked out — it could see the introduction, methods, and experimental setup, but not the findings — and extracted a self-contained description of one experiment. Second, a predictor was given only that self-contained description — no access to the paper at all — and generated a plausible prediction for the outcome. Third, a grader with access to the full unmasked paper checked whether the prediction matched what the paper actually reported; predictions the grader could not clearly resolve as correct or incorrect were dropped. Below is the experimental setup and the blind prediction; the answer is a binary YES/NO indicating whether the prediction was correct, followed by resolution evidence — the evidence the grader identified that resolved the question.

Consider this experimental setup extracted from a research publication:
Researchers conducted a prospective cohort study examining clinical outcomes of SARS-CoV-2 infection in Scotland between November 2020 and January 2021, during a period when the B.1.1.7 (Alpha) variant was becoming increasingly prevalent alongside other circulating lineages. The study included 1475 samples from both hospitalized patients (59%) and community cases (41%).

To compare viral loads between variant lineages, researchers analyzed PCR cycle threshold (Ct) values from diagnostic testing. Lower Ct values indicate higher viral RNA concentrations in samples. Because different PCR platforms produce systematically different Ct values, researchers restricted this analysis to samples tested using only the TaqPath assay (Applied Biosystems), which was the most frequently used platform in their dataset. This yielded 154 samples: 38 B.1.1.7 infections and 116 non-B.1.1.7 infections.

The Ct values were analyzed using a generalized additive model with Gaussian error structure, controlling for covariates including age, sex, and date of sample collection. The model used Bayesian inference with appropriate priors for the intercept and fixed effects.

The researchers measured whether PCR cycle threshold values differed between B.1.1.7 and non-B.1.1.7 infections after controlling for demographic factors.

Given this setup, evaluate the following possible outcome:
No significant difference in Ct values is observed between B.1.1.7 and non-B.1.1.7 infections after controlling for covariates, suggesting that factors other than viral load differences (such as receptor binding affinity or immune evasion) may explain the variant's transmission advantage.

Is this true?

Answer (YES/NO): NO